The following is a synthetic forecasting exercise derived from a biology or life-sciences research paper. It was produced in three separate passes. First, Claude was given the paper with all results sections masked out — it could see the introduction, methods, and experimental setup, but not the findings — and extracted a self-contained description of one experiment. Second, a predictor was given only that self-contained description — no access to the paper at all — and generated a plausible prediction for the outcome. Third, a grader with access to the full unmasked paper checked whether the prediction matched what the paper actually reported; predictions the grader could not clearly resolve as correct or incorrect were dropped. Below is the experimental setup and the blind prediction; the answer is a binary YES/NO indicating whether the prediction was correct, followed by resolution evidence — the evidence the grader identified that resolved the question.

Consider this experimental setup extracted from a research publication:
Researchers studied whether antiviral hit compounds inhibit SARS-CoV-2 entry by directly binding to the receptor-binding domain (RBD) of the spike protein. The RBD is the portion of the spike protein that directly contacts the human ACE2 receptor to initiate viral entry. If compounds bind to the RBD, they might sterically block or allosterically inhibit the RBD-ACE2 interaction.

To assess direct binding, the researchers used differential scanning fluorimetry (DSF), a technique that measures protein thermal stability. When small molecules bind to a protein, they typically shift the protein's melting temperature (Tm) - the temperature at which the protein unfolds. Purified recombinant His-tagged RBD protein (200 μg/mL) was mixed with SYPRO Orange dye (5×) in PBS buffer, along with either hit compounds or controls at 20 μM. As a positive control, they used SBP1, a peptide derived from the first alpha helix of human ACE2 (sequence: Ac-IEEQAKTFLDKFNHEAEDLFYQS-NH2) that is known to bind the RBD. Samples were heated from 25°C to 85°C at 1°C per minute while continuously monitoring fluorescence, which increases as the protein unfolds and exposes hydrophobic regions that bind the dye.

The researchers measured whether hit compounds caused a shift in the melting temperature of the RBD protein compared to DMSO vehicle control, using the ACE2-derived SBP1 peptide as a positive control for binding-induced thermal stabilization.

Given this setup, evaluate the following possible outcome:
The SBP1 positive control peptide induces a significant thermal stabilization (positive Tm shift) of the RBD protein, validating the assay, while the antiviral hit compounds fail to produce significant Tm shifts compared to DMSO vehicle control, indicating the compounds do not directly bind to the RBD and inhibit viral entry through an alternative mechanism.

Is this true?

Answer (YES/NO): YES